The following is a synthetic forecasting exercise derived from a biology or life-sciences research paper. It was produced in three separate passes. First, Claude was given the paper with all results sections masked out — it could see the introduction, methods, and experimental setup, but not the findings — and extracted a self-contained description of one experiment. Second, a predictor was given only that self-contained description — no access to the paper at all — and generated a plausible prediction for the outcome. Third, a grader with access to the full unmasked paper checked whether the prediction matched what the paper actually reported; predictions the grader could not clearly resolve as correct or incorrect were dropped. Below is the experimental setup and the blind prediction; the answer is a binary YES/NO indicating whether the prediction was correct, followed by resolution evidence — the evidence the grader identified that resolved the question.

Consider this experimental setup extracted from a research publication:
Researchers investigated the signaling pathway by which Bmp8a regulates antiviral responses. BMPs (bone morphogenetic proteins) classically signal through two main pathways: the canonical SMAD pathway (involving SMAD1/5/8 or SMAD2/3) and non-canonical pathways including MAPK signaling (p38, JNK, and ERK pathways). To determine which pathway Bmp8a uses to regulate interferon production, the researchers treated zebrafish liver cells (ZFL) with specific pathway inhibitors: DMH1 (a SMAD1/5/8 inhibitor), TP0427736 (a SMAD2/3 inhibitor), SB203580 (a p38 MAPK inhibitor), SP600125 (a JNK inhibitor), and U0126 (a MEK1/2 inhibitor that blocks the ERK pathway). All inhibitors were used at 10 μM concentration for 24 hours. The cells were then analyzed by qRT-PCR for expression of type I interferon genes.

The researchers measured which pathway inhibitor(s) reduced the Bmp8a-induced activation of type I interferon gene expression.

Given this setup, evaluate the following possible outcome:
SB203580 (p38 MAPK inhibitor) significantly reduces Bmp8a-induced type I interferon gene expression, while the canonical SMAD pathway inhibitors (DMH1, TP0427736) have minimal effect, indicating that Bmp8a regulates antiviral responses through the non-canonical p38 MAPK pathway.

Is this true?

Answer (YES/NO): YES